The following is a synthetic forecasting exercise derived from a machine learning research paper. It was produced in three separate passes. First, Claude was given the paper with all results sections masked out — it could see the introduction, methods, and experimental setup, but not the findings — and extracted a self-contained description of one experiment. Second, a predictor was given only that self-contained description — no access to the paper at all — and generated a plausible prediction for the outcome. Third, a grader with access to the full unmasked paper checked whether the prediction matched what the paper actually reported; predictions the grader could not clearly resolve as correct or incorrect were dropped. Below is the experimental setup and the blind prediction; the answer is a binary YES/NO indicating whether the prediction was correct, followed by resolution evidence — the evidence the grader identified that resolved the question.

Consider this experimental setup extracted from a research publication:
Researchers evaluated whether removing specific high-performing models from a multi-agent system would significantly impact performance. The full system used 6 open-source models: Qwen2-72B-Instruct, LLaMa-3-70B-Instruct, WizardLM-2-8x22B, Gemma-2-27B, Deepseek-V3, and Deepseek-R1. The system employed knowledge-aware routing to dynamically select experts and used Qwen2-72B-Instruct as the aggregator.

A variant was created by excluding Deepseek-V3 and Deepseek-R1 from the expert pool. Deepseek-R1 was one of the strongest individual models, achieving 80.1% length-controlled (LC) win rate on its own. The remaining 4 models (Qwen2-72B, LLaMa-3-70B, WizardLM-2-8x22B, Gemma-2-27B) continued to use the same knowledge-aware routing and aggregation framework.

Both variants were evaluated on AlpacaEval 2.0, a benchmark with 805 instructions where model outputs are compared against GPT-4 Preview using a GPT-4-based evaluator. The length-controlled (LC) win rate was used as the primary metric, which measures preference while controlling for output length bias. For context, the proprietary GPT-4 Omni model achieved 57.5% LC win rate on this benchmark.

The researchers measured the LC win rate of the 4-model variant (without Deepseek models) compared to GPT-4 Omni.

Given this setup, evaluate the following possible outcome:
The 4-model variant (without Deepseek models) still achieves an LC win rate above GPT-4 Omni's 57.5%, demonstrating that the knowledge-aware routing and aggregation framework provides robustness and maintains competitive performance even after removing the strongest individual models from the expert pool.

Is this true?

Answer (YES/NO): YES